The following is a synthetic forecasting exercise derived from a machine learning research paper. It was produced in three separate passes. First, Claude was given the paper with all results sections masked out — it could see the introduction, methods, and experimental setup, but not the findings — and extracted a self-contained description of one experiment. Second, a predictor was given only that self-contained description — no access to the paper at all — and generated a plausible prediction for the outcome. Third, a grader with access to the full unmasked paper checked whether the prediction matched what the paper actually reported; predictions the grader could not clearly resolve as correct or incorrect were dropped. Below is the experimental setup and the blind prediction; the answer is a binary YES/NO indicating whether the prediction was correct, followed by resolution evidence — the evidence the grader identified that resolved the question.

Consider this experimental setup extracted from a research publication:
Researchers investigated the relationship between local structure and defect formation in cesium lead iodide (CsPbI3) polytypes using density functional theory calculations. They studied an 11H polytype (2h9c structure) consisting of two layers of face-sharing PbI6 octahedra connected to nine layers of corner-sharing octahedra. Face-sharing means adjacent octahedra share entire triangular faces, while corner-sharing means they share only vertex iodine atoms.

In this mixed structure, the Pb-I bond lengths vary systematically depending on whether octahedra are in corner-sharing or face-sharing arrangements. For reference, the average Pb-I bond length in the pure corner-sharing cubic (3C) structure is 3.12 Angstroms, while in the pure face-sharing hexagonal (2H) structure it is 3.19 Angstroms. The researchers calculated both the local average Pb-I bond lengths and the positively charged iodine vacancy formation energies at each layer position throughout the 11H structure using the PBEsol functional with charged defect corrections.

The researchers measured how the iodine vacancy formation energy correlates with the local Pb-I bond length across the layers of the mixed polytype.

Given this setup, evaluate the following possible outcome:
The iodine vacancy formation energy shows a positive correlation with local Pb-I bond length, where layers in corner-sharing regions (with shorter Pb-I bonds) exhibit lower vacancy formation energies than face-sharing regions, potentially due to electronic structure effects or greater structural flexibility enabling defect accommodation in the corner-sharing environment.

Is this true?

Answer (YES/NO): NO